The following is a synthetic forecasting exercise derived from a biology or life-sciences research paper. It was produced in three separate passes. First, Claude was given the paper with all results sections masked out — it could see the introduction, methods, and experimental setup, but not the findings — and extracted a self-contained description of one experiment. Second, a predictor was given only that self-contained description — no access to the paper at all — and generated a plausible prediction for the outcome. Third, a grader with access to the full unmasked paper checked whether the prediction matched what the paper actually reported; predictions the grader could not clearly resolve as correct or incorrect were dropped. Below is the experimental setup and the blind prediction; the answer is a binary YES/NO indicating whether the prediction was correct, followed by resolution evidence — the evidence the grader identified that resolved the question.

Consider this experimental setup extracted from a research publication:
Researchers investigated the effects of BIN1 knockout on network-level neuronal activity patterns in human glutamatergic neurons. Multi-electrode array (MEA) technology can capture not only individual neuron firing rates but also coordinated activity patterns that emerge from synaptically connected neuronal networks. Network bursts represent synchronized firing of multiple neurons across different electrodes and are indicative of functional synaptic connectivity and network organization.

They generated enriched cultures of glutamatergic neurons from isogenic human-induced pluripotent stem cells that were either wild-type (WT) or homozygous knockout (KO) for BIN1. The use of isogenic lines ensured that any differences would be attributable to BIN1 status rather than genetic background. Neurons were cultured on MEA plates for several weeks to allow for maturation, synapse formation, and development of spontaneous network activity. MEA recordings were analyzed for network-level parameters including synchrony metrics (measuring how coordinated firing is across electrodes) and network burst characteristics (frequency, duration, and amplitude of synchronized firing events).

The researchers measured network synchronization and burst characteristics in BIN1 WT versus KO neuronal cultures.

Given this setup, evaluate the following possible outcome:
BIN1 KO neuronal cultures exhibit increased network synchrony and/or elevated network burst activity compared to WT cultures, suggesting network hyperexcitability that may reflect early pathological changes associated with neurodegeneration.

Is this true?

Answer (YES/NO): NO